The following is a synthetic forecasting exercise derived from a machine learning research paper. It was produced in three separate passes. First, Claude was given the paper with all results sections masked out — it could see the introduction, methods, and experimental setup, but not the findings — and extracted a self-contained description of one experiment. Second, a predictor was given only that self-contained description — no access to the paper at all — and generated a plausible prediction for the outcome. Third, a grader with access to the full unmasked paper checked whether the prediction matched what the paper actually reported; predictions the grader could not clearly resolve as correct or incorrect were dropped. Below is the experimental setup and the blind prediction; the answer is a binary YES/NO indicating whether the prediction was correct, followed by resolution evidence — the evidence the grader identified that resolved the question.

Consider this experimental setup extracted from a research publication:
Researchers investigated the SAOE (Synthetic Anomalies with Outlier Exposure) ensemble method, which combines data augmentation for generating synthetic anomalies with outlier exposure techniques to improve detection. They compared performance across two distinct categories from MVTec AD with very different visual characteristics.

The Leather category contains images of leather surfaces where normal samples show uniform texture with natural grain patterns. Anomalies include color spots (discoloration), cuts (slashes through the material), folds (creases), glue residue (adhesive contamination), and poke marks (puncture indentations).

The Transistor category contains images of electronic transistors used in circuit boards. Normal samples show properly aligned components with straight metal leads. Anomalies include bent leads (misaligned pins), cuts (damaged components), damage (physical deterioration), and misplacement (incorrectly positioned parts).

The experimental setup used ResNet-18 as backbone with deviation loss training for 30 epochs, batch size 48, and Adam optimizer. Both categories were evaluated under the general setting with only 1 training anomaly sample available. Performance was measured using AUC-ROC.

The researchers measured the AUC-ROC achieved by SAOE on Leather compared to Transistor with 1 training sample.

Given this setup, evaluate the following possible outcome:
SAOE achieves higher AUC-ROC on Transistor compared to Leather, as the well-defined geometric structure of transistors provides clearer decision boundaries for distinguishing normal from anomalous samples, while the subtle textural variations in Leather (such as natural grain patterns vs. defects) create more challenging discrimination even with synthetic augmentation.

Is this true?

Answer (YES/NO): NO